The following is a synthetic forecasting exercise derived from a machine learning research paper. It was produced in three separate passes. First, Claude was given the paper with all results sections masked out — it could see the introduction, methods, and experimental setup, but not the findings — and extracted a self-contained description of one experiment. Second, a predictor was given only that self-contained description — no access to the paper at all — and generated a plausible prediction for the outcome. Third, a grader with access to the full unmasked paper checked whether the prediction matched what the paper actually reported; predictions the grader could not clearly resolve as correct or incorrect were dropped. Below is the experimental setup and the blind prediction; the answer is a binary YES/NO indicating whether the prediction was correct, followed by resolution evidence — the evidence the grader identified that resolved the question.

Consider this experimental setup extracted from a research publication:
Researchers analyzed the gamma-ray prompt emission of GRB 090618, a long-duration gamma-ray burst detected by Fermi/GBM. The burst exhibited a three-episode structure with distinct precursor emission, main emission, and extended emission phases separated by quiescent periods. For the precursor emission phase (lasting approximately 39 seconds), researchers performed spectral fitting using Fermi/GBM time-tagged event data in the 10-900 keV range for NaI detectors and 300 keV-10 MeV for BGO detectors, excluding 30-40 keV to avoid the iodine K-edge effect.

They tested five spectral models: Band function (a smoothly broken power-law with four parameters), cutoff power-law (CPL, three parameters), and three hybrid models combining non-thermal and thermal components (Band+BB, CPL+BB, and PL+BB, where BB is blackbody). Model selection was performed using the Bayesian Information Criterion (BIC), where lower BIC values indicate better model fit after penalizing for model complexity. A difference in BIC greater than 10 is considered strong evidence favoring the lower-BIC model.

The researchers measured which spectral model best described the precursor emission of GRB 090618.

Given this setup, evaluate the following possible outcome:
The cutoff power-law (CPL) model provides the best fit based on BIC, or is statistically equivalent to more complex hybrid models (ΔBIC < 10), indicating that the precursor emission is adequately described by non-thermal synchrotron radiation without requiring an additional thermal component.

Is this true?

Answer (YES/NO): NO